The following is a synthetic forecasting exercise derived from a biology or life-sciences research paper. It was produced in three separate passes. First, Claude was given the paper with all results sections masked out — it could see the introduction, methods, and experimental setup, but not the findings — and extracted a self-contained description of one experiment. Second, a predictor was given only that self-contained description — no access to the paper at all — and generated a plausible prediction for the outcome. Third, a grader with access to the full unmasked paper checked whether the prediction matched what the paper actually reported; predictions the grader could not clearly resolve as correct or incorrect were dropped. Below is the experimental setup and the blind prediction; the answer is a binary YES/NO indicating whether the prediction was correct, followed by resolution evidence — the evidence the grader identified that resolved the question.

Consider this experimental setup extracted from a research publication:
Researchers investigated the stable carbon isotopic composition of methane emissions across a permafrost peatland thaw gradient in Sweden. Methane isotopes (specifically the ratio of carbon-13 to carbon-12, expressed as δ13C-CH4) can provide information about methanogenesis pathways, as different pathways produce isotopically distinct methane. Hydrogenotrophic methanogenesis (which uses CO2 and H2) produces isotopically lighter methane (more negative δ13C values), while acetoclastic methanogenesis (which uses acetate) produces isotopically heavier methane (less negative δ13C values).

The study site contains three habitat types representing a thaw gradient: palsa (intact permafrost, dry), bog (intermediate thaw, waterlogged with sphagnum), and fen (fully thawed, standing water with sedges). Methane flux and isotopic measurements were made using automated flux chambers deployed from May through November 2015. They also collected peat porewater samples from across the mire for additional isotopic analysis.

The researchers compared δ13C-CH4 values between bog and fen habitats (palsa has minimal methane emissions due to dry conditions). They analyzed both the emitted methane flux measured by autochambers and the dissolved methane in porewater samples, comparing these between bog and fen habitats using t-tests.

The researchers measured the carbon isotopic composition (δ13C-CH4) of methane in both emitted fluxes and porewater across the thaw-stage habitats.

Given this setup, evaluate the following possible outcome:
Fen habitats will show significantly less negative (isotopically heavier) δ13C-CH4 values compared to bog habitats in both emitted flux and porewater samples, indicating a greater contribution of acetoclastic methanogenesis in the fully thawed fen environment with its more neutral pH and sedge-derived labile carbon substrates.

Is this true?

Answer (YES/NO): YES